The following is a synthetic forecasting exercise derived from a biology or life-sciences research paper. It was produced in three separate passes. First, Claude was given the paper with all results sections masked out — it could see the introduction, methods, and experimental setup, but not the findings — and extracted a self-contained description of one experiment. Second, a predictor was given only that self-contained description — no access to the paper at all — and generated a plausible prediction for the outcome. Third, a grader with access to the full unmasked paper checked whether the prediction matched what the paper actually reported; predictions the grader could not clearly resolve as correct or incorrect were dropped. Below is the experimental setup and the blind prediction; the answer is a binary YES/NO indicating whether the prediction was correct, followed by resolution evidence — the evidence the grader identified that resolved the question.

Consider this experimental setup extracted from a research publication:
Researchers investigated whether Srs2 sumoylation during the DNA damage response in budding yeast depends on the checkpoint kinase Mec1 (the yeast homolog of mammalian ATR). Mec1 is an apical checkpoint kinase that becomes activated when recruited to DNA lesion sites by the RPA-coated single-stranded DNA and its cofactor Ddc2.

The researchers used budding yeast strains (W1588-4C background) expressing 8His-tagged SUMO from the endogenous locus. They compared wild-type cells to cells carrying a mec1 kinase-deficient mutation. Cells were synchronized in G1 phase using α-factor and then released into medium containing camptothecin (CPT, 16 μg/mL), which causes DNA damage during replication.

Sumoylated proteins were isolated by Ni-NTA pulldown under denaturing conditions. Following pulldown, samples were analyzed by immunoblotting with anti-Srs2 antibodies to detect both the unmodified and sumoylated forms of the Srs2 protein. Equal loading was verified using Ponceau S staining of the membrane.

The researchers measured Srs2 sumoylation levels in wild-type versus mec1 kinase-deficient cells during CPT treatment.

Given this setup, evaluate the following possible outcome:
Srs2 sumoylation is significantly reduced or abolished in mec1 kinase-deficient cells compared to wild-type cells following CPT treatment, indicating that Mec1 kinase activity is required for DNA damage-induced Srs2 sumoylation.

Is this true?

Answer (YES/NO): YES